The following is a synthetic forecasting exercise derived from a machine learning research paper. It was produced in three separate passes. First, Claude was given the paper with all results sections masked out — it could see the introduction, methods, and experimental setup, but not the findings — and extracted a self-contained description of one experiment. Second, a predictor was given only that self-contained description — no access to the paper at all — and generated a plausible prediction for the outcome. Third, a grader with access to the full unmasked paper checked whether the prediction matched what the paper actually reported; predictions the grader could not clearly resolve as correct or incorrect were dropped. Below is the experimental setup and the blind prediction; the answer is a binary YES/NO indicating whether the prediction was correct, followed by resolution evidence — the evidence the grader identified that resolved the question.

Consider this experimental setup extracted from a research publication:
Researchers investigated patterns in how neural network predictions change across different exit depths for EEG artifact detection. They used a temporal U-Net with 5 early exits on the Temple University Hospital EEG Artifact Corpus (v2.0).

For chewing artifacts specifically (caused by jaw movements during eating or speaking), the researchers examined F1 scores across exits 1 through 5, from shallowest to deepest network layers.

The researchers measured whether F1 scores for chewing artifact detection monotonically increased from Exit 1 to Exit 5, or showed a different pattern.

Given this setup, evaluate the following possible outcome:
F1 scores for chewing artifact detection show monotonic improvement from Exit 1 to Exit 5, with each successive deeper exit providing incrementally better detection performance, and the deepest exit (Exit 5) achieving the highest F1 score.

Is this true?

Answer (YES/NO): NO